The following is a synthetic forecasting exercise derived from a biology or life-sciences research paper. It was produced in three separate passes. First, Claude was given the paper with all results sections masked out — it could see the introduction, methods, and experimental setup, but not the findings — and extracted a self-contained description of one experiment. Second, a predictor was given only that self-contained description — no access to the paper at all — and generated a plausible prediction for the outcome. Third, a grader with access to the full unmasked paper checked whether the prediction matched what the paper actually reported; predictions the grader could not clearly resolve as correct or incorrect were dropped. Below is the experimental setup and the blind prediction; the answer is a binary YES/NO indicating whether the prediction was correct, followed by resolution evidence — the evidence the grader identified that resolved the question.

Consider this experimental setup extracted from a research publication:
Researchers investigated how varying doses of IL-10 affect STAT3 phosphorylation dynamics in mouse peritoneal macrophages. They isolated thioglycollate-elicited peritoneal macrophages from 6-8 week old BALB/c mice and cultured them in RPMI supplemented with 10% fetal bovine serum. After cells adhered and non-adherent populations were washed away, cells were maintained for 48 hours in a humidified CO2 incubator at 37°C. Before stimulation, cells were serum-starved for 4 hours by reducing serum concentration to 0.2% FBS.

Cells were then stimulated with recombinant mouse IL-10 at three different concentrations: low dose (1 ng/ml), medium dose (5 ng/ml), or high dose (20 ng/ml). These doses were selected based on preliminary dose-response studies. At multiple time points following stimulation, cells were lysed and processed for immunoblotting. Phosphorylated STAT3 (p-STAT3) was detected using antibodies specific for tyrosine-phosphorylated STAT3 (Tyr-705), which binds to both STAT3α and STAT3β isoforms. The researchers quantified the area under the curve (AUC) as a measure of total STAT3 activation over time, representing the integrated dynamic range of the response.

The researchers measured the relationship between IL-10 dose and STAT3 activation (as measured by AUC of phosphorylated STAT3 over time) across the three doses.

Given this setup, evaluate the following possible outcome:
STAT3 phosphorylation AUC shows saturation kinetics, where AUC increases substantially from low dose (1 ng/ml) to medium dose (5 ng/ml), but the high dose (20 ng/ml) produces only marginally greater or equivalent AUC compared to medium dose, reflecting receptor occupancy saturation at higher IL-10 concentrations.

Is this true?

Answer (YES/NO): NO